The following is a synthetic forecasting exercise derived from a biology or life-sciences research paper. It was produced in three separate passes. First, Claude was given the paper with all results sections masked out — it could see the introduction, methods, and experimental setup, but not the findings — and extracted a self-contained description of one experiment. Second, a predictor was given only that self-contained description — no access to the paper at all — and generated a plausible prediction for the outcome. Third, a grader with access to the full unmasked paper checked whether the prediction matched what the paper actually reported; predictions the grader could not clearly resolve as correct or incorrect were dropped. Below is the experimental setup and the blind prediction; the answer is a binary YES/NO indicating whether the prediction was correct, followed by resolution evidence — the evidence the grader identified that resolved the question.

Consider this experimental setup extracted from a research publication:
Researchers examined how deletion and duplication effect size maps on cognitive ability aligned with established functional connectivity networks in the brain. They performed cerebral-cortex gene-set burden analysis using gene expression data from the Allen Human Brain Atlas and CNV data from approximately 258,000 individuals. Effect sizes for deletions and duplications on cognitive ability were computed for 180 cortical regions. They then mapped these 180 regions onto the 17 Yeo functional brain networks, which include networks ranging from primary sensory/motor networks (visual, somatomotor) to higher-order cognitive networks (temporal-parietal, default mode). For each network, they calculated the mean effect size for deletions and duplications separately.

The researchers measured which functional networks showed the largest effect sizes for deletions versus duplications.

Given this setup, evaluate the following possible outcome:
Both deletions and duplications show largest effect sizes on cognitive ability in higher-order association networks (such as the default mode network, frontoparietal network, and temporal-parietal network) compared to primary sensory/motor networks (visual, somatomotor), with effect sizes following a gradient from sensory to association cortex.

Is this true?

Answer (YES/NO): NO